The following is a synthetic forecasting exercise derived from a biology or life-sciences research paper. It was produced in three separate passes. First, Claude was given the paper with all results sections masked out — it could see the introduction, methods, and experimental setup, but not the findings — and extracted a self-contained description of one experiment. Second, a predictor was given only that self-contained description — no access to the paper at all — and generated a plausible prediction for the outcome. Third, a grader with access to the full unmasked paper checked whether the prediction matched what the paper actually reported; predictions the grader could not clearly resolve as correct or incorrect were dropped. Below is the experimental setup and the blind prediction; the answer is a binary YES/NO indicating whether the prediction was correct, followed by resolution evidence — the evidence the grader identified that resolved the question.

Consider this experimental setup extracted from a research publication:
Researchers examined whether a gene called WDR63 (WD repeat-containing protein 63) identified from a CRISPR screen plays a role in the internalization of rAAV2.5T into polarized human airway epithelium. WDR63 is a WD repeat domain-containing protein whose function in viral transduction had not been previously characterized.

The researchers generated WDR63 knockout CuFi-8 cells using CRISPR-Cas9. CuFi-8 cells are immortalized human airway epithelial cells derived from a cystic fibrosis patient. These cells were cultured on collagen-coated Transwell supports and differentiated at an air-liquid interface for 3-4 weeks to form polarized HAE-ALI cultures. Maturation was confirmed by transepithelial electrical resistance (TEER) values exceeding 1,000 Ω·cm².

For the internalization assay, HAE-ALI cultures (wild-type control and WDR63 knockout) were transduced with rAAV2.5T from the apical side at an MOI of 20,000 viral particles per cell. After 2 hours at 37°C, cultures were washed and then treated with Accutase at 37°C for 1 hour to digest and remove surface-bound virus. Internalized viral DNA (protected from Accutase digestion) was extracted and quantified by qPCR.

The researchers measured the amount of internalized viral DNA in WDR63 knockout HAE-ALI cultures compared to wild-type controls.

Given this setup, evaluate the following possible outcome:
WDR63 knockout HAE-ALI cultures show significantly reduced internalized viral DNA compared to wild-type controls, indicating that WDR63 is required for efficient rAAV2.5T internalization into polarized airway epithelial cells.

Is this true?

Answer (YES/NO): NO